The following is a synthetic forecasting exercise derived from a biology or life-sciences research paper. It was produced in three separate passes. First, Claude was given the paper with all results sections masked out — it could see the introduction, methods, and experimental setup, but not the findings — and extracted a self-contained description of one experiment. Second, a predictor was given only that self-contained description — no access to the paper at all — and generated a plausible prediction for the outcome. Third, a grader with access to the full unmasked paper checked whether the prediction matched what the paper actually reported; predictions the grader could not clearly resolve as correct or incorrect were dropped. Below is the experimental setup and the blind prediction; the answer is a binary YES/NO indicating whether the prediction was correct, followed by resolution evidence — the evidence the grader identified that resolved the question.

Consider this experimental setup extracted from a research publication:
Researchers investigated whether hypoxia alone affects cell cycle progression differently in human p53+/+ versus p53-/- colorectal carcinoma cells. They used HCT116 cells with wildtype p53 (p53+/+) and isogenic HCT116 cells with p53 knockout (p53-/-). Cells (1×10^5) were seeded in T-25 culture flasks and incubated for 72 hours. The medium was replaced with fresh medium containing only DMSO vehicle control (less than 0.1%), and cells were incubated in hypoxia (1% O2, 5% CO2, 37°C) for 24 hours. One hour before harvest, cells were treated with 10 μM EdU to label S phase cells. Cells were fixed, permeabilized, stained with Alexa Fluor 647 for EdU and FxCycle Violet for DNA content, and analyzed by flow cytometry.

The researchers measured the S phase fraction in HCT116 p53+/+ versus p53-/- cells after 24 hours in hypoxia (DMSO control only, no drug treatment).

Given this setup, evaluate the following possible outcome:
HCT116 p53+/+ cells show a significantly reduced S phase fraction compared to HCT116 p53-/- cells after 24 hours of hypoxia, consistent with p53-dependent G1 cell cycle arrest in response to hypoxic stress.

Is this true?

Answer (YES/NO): NO